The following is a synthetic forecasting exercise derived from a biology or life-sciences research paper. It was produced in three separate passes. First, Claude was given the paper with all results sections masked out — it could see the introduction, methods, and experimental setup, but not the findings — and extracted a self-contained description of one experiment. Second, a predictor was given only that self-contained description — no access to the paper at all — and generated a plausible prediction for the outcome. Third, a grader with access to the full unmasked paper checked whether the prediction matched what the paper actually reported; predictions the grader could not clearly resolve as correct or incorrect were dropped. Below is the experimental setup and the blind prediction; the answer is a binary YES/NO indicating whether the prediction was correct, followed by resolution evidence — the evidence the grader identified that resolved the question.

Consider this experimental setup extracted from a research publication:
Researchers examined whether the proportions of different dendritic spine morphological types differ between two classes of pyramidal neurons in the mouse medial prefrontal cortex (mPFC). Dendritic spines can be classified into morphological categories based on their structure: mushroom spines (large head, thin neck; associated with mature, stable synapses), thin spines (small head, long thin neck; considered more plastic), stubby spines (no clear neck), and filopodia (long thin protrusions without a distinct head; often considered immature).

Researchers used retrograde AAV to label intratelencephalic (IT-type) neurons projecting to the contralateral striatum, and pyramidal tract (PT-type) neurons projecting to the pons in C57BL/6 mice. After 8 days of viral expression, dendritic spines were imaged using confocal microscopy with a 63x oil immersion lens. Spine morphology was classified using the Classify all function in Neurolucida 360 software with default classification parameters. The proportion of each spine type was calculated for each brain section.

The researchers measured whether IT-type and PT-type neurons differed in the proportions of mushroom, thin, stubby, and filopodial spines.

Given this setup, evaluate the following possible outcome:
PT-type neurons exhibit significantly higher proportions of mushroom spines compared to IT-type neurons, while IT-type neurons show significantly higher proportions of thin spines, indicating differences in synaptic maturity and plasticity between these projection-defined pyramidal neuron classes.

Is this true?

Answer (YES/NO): NO